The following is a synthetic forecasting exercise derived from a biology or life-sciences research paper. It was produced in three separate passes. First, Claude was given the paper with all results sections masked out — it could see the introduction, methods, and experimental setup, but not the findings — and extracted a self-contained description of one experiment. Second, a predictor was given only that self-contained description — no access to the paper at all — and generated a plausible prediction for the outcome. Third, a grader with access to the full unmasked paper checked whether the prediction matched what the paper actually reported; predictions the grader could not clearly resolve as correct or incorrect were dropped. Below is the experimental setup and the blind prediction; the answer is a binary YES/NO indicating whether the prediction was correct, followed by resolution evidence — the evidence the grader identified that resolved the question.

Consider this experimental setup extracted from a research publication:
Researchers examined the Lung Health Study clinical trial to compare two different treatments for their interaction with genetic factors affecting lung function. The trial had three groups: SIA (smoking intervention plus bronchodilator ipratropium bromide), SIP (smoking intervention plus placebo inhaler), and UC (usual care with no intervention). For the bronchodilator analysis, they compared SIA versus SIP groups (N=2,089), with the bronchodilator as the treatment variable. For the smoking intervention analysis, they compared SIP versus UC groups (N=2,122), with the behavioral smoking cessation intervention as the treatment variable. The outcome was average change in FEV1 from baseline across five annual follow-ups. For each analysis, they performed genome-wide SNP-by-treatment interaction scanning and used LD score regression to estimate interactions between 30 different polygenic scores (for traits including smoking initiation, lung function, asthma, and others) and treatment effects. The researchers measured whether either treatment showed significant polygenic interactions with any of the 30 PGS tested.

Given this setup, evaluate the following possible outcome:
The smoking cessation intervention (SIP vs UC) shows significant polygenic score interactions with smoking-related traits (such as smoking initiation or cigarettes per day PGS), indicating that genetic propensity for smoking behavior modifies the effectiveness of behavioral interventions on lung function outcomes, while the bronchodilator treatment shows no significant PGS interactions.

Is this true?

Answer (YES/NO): NO